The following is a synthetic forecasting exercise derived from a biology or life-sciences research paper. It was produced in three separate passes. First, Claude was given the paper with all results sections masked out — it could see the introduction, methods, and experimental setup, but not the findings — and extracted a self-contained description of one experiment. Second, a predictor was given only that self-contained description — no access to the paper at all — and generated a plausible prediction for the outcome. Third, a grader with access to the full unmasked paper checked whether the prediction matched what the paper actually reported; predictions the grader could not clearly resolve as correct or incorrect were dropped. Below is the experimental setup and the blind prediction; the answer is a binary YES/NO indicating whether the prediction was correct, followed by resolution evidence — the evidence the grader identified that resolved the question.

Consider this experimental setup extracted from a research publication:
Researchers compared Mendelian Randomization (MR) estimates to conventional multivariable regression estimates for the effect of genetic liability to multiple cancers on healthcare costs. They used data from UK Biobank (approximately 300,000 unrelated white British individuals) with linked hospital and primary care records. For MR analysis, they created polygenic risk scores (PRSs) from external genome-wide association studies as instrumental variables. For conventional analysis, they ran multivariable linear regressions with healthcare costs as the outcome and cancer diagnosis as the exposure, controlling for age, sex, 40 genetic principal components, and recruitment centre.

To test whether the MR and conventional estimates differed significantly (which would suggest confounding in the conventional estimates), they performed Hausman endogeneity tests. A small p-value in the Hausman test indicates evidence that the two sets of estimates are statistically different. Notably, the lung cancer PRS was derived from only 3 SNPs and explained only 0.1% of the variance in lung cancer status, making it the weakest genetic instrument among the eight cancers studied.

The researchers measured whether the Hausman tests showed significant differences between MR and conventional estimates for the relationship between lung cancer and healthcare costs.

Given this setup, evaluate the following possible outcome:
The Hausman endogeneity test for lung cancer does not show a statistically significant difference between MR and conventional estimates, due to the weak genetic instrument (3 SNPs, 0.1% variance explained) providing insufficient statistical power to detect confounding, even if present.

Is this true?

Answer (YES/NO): YES